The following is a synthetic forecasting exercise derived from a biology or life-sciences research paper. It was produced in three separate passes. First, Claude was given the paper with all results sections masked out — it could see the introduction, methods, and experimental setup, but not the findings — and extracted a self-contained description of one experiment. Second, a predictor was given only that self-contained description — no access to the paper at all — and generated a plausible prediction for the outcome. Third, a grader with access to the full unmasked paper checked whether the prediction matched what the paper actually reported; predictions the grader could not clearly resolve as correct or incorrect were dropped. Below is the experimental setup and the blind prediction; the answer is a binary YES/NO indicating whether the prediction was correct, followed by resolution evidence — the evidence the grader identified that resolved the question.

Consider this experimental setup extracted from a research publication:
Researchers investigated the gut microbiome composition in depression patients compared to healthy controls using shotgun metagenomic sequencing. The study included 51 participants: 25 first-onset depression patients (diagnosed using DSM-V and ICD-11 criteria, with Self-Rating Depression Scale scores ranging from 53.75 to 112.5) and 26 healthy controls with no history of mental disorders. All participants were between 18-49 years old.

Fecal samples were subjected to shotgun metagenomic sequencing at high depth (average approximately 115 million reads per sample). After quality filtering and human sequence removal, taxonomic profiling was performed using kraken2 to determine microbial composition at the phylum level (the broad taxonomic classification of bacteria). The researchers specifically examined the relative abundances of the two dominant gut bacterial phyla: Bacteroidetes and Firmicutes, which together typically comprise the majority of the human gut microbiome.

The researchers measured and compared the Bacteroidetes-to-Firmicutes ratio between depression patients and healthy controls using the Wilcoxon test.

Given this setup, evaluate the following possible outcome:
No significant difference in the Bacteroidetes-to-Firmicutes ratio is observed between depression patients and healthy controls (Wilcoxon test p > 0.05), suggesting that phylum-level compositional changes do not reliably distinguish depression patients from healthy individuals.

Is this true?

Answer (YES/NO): NO